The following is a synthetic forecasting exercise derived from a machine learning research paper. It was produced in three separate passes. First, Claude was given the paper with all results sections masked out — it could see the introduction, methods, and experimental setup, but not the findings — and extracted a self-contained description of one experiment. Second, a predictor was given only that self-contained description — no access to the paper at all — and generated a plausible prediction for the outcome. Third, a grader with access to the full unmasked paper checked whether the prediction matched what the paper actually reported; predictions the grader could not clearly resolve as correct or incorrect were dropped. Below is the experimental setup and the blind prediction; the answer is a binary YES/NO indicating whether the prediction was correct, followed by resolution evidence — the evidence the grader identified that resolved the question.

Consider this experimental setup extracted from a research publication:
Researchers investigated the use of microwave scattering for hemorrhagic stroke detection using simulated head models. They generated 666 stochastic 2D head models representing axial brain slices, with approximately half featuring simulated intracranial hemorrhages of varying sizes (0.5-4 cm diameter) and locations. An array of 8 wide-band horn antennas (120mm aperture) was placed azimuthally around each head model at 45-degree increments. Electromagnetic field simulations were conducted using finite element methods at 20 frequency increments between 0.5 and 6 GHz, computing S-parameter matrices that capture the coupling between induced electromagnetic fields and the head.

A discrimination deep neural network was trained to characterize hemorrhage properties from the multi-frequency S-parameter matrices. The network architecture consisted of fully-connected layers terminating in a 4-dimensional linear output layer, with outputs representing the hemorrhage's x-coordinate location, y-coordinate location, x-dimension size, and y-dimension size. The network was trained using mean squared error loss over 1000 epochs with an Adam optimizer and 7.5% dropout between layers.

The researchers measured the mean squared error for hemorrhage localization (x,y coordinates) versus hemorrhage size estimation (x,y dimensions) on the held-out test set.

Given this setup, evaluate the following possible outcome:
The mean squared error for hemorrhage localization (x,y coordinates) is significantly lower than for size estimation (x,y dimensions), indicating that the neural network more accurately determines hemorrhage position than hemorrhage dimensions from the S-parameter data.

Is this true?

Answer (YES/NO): YES